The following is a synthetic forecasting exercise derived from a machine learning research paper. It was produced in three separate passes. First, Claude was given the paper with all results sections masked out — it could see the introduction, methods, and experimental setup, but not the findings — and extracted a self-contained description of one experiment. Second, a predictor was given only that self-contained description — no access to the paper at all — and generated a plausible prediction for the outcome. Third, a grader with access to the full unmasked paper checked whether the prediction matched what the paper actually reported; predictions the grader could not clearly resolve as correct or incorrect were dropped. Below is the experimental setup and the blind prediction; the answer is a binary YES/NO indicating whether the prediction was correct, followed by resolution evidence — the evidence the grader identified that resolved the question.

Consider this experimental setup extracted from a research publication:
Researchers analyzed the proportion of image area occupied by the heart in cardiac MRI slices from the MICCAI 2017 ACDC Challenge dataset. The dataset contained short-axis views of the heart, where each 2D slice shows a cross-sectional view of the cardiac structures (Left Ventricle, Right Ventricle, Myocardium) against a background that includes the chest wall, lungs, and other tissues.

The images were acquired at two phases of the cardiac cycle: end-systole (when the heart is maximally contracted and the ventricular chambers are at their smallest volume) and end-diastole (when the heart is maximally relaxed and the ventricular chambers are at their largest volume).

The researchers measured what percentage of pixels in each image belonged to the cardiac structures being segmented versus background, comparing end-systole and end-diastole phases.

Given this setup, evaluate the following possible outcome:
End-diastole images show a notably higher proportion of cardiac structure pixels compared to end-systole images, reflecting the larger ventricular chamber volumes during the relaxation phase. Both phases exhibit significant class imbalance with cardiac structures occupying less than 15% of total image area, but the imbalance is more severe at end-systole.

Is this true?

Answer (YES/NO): YES